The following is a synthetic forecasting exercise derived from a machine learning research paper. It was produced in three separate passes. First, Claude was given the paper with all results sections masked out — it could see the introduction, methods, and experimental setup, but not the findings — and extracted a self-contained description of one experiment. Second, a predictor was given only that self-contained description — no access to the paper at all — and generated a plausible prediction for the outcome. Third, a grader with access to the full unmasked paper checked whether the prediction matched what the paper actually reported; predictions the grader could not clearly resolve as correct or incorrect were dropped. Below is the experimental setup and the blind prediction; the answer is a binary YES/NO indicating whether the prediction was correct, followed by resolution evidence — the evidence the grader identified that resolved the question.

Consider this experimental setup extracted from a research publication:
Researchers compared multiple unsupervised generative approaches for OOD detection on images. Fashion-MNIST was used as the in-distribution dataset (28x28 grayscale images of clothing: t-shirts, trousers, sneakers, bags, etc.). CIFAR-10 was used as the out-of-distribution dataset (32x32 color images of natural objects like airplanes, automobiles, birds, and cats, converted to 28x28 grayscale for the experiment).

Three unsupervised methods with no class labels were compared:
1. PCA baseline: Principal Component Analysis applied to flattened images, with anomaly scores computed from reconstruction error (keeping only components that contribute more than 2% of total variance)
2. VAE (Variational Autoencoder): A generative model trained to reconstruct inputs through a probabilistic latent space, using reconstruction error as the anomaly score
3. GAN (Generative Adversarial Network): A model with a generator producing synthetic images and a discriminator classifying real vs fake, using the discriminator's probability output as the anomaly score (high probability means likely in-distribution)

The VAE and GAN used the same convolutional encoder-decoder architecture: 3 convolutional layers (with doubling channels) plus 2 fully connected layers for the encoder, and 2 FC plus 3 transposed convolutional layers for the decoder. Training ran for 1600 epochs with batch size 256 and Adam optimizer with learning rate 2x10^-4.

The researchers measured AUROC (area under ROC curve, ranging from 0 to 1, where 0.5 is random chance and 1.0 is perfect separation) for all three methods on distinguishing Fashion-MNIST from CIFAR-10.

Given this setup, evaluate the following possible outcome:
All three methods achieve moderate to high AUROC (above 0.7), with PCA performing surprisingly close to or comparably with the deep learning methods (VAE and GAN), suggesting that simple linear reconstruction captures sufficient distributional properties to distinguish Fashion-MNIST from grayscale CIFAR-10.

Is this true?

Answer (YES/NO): NO